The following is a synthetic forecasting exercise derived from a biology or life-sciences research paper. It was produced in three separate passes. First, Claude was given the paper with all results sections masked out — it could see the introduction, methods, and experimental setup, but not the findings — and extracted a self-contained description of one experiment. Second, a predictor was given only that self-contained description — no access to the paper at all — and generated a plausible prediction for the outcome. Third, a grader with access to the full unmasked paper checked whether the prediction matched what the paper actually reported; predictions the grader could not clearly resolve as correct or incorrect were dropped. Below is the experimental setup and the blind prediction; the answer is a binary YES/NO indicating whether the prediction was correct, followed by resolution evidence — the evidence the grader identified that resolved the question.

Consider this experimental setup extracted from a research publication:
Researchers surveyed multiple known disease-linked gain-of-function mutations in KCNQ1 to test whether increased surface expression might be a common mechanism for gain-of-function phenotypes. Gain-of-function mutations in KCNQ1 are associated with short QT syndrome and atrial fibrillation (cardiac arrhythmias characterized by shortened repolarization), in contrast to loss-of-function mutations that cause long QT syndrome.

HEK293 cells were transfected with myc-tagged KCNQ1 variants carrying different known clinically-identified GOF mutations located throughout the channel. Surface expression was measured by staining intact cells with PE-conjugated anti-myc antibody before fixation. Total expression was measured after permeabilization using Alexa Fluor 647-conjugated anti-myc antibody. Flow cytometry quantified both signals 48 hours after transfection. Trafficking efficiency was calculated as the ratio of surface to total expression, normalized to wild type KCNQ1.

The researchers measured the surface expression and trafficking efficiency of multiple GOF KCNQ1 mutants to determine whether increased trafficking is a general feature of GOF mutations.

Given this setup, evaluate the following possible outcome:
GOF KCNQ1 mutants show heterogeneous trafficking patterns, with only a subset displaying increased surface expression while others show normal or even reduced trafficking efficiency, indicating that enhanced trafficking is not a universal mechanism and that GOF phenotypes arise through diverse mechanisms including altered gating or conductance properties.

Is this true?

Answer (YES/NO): YES